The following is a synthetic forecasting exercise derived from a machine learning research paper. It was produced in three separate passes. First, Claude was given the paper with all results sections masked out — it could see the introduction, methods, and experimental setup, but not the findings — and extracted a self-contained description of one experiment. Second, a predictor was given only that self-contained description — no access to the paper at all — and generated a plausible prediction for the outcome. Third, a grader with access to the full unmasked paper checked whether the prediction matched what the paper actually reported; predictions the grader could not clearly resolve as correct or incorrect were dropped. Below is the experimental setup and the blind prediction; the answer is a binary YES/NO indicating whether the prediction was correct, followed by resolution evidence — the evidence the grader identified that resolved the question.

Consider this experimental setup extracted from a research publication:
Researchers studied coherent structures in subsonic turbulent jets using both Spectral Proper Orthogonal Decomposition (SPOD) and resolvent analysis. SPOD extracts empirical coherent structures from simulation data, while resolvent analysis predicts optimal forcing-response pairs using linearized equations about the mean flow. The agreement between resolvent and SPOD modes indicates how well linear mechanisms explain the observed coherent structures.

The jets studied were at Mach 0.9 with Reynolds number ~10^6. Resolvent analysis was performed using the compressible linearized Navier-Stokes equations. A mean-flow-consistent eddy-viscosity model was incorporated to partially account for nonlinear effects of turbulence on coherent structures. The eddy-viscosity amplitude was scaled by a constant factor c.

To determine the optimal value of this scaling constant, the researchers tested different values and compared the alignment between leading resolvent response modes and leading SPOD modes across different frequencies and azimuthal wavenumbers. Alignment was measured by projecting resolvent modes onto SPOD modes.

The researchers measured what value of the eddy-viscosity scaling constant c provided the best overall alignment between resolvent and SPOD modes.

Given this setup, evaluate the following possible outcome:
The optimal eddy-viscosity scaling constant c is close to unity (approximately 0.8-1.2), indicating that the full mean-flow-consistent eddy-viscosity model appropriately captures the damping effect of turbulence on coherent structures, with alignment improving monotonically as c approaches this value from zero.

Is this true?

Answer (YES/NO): NO